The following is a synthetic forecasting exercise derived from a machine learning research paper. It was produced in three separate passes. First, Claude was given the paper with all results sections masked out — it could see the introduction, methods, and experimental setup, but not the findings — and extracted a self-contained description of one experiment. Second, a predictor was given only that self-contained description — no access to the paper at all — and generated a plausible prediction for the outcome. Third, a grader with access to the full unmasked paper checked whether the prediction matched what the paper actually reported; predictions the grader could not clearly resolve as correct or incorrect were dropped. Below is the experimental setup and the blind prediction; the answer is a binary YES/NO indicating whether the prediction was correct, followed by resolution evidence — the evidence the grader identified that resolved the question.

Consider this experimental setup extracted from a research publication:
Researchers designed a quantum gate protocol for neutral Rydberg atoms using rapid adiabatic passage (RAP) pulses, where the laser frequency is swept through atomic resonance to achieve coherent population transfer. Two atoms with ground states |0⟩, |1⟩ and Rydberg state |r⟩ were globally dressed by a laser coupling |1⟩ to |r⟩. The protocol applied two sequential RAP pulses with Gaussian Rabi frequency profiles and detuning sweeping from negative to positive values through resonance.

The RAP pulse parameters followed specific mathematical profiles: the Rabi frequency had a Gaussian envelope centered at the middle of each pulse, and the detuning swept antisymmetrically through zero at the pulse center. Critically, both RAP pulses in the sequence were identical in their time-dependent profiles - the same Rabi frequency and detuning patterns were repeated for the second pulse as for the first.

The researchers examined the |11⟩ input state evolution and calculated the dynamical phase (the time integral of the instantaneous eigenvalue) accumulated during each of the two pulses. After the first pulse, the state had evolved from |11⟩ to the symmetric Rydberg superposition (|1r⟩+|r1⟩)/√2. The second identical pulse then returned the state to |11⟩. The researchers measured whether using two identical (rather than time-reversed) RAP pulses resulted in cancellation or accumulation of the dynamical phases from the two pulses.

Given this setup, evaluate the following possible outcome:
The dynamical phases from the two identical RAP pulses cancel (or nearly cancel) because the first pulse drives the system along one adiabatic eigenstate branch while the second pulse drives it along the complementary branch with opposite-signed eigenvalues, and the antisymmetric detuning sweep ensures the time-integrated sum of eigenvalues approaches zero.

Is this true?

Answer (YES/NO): YES